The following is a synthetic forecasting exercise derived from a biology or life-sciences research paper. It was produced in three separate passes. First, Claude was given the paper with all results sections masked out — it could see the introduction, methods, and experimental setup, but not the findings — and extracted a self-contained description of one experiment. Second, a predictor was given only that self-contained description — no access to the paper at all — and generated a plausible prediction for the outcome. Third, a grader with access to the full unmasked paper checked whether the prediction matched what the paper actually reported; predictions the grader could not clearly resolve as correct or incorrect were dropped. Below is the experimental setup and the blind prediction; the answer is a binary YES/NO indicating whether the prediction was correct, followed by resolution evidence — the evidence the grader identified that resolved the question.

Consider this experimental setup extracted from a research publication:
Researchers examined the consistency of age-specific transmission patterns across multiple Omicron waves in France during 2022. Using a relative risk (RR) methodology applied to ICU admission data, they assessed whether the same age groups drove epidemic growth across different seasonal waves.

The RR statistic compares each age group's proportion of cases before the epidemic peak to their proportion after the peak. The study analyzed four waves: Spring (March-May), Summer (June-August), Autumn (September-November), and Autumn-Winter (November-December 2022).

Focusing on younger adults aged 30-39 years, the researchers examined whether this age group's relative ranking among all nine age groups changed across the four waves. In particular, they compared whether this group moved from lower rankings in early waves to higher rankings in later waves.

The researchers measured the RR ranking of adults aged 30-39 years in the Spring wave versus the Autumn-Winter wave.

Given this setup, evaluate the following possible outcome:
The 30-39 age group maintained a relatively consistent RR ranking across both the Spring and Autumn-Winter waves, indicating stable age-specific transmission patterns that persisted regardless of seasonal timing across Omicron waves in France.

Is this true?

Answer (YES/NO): NO